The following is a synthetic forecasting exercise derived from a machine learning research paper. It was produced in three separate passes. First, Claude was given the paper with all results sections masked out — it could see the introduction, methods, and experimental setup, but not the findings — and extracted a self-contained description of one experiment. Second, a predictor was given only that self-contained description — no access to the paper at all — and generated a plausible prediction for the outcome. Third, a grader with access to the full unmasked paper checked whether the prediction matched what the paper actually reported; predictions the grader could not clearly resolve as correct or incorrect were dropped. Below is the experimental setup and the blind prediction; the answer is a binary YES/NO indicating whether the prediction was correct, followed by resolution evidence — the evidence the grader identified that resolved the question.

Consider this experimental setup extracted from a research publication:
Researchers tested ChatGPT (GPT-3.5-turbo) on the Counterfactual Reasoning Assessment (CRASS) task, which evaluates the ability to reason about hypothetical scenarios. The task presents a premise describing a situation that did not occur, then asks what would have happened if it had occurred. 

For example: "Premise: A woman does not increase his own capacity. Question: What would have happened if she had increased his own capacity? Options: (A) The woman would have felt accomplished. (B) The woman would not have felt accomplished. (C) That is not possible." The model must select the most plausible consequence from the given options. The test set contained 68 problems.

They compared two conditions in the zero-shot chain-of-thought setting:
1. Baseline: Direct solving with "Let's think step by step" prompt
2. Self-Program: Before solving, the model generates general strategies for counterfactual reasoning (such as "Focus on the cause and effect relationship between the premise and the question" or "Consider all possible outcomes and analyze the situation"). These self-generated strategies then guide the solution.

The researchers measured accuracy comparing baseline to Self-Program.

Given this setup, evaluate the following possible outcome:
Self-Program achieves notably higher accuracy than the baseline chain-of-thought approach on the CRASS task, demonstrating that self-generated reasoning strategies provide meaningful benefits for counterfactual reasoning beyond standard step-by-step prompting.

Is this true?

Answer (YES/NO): YES